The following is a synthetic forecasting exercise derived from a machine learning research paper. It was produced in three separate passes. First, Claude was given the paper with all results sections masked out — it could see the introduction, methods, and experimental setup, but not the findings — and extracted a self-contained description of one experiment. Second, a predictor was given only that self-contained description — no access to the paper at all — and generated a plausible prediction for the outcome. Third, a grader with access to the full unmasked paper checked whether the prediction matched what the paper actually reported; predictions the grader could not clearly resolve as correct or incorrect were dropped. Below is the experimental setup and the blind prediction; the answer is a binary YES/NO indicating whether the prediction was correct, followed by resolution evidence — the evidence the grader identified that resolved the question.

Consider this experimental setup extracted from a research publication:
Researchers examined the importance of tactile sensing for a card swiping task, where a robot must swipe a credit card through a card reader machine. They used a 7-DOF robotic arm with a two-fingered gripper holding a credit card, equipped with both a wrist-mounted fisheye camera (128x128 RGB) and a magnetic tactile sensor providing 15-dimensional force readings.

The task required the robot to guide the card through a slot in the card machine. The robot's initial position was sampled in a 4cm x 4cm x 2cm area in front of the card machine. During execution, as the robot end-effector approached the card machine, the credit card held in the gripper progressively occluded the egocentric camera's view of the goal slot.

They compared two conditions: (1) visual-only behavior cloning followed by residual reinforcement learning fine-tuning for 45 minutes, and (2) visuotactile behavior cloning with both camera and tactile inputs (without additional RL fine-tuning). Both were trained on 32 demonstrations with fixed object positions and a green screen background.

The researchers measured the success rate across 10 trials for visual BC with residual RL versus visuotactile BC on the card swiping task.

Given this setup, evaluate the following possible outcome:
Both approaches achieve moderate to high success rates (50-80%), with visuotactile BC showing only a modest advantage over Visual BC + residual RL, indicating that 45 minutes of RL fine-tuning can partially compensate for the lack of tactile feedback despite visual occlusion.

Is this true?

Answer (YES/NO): NO